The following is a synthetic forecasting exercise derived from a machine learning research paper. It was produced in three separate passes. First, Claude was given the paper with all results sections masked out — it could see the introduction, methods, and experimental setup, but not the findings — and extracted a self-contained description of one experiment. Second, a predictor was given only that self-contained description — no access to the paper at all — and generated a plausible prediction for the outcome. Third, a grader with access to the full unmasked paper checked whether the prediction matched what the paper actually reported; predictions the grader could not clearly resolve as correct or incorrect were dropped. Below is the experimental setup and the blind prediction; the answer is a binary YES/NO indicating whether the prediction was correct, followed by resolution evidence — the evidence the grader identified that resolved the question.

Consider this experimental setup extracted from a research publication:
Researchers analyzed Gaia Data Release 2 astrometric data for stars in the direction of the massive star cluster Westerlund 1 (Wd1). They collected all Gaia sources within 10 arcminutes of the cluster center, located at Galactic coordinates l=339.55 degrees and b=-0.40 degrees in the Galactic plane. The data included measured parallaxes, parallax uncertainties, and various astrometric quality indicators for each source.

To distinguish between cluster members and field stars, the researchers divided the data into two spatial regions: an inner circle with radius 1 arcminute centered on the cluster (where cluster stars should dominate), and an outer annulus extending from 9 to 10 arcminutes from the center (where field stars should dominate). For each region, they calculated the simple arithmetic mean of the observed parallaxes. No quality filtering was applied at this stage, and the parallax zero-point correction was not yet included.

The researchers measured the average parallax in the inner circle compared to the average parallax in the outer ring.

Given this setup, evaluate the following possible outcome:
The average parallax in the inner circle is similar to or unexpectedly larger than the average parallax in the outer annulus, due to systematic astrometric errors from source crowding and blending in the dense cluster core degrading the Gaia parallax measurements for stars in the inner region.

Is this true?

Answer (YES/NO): NO